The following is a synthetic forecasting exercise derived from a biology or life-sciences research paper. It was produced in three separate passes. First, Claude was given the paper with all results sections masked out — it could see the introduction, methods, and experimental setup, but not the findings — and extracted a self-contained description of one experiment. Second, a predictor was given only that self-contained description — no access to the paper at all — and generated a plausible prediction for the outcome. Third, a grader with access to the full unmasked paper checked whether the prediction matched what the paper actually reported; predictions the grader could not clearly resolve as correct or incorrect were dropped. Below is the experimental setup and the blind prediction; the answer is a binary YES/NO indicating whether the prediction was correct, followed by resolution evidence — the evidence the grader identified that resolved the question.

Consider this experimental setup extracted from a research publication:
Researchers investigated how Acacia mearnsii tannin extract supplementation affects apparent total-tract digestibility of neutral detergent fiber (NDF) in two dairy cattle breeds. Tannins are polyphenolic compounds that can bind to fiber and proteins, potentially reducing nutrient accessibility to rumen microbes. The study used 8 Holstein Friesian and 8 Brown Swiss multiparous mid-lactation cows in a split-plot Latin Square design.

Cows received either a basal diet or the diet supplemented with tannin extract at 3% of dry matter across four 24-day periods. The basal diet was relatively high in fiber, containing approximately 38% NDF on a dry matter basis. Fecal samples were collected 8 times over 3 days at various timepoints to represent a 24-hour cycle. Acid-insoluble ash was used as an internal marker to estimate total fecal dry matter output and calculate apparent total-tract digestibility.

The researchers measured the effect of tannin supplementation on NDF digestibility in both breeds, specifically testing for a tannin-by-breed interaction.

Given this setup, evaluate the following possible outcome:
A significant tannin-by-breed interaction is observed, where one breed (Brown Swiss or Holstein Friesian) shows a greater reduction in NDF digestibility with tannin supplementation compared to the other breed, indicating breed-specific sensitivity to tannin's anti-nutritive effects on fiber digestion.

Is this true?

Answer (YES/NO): NO